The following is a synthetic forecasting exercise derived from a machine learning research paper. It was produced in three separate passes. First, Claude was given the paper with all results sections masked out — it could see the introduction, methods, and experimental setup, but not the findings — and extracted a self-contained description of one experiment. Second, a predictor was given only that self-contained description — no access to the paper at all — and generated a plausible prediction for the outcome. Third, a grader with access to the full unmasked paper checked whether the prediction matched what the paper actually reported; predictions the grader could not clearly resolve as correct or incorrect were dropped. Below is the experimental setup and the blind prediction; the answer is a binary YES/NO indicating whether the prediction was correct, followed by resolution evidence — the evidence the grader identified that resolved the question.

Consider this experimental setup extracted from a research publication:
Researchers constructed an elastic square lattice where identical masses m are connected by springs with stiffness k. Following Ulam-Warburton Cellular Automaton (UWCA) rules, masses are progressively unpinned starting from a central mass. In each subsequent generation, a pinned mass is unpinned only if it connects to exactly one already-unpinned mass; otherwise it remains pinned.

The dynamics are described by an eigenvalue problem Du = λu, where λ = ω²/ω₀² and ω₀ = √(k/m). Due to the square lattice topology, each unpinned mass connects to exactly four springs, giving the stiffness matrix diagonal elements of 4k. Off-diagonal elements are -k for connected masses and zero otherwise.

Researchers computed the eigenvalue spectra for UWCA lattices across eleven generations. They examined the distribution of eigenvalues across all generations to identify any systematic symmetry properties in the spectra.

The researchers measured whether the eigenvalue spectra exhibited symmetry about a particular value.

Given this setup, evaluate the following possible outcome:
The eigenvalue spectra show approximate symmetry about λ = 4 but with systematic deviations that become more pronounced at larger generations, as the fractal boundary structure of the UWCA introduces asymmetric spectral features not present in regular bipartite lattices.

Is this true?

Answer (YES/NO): NO